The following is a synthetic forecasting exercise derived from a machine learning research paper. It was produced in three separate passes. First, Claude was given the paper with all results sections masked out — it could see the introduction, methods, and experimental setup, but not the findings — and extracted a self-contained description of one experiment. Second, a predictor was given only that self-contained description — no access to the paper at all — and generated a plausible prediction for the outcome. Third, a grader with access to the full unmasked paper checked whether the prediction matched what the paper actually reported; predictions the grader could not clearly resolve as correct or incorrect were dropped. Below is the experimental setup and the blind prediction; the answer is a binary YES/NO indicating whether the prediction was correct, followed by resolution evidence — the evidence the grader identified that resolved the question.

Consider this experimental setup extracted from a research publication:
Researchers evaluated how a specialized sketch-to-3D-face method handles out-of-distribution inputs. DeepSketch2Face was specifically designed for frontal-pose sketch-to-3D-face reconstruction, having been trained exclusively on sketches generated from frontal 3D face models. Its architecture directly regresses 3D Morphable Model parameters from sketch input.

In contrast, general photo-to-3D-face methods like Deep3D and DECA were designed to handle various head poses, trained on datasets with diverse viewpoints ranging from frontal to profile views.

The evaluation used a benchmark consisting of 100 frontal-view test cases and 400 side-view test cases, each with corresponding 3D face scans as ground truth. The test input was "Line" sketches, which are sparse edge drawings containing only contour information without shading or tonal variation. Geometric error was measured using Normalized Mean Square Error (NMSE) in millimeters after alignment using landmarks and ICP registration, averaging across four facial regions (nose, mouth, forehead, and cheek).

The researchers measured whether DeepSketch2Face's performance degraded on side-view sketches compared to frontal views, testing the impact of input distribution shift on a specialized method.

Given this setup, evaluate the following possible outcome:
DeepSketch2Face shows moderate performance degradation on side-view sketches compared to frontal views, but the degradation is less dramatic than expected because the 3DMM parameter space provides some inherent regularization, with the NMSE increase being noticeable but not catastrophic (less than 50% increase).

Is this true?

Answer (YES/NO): NO